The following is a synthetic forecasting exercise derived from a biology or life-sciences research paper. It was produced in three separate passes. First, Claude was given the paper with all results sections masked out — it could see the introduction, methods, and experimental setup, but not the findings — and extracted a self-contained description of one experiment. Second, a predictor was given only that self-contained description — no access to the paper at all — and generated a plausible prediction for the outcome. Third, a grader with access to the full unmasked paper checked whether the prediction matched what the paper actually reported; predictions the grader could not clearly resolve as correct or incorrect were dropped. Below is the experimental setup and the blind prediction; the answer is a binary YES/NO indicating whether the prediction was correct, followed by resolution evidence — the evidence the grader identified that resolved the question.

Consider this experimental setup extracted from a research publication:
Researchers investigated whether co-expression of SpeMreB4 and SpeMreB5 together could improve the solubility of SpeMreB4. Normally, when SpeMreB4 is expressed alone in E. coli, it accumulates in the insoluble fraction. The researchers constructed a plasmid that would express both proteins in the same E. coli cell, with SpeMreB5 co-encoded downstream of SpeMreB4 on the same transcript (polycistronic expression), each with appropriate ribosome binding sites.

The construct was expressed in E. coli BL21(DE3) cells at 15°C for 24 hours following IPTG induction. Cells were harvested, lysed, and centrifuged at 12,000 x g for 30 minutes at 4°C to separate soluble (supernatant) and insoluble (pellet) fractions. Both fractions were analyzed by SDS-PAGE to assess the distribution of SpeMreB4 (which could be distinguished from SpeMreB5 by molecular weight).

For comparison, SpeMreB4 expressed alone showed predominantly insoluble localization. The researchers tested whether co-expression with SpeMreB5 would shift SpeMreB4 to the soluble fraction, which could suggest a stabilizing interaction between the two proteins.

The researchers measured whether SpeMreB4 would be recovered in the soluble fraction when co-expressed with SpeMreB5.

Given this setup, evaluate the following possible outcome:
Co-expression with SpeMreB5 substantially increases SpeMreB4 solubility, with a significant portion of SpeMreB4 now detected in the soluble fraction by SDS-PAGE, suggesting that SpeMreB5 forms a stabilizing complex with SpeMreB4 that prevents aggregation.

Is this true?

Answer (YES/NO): NO